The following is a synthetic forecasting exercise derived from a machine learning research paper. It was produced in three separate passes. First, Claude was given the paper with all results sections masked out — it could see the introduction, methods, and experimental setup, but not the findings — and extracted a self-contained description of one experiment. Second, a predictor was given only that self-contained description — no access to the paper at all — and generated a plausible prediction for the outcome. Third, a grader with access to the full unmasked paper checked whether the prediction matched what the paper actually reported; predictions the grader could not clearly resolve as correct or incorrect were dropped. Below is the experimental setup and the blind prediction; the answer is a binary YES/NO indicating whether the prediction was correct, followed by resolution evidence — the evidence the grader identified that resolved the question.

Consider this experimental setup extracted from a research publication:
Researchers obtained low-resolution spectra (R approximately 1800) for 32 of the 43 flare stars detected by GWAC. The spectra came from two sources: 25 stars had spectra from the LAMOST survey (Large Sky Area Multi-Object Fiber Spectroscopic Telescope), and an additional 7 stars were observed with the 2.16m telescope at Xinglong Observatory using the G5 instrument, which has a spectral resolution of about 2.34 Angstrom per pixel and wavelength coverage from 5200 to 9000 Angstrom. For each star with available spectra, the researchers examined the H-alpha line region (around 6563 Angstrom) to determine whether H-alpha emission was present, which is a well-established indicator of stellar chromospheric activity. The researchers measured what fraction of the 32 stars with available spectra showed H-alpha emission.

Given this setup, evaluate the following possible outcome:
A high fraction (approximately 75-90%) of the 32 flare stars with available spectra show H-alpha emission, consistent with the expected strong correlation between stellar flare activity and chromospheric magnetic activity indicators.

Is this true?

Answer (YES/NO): NO